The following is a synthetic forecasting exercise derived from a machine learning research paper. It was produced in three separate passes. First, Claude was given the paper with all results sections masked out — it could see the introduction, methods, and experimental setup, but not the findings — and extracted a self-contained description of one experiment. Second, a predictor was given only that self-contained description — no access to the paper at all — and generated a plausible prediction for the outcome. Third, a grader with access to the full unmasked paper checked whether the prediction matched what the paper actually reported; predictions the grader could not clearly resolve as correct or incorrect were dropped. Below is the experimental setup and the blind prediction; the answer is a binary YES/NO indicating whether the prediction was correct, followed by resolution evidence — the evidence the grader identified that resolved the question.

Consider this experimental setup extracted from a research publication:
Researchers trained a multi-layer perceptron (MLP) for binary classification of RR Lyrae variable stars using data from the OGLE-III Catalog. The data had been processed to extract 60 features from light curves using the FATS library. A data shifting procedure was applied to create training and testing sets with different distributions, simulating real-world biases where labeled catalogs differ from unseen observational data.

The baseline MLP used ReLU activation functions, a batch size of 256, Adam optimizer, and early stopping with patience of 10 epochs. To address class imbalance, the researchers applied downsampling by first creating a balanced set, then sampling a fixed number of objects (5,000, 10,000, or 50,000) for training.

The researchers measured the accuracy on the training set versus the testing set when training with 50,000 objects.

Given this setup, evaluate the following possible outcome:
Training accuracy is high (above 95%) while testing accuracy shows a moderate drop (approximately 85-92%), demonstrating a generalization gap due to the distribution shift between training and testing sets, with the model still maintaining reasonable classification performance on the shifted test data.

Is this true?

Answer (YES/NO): NO